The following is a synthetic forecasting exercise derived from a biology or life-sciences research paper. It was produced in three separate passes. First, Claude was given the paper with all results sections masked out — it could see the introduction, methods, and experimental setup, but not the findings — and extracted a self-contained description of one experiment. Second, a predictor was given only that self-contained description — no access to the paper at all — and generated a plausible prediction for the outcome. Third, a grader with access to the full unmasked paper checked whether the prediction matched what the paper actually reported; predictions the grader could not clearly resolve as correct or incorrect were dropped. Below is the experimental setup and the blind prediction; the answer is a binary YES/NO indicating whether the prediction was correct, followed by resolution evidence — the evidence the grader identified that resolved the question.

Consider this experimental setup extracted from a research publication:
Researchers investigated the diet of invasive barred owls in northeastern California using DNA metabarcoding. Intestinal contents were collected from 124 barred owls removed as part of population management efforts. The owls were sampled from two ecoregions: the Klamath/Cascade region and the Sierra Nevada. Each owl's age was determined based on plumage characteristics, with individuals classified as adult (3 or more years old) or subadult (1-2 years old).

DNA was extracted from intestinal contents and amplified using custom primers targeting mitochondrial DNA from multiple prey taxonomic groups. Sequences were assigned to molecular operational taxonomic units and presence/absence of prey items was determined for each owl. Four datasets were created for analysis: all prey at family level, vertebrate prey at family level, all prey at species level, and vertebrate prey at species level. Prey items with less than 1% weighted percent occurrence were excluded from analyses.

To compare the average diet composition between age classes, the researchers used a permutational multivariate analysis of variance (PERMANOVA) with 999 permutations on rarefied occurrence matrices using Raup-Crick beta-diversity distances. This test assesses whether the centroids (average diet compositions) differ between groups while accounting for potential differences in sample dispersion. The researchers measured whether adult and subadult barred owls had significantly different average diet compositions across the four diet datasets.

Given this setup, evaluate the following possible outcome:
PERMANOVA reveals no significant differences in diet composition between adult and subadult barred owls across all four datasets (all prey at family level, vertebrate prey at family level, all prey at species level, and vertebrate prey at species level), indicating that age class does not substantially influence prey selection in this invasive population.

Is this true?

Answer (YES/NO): YES